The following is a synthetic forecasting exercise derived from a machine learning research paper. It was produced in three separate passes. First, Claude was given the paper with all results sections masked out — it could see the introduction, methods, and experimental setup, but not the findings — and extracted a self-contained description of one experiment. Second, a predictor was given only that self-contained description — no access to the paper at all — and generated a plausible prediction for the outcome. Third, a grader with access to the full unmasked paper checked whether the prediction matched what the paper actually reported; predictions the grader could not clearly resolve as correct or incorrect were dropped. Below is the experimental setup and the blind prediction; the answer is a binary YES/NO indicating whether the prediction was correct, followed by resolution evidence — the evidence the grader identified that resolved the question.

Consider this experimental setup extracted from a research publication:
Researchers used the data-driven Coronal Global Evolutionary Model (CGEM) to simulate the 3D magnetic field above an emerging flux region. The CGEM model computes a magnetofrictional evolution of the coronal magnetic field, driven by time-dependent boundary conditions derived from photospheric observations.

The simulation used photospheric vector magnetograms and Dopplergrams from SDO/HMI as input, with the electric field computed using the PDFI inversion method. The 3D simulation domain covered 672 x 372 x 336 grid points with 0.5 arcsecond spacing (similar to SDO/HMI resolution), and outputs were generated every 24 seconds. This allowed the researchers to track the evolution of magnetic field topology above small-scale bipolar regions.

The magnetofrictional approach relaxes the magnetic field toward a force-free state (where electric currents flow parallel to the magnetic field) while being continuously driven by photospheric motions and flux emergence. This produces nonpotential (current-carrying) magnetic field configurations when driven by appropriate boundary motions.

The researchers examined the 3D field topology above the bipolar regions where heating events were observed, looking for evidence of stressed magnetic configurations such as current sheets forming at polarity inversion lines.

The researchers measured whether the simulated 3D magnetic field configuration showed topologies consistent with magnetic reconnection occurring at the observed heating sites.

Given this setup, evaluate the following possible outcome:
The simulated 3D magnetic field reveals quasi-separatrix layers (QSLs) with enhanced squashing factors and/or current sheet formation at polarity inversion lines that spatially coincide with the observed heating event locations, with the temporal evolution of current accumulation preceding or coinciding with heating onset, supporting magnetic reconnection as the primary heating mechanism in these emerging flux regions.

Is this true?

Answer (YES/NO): NO